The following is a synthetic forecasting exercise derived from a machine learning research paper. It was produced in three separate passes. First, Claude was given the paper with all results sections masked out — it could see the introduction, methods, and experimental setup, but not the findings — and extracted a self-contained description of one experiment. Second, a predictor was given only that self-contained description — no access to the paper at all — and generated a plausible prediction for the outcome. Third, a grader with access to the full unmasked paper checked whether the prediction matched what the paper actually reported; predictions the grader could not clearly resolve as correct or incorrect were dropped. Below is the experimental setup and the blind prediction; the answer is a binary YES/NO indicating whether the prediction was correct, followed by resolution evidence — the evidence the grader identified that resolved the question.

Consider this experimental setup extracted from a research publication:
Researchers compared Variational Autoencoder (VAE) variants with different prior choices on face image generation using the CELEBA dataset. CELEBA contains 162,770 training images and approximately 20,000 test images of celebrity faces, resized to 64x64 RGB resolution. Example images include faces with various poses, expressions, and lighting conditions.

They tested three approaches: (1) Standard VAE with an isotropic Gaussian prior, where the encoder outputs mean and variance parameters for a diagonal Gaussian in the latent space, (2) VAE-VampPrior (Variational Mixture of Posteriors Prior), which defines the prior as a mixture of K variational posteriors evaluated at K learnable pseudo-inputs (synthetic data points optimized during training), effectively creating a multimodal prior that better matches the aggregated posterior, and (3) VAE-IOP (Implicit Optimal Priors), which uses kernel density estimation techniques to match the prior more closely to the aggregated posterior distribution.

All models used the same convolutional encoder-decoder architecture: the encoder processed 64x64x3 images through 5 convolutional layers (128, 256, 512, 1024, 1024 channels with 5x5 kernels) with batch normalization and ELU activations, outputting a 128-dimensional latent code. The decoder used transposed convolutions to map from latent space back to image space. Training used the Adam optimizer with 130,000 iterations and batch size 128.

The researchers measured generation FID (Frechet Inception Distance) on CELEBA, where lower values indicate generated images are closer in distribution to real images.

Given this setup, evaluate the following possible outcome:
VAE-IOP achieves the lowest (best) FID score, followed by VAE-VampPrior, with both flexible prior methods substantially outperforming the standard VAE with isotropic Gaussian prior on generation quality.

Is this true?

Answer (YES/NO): YES